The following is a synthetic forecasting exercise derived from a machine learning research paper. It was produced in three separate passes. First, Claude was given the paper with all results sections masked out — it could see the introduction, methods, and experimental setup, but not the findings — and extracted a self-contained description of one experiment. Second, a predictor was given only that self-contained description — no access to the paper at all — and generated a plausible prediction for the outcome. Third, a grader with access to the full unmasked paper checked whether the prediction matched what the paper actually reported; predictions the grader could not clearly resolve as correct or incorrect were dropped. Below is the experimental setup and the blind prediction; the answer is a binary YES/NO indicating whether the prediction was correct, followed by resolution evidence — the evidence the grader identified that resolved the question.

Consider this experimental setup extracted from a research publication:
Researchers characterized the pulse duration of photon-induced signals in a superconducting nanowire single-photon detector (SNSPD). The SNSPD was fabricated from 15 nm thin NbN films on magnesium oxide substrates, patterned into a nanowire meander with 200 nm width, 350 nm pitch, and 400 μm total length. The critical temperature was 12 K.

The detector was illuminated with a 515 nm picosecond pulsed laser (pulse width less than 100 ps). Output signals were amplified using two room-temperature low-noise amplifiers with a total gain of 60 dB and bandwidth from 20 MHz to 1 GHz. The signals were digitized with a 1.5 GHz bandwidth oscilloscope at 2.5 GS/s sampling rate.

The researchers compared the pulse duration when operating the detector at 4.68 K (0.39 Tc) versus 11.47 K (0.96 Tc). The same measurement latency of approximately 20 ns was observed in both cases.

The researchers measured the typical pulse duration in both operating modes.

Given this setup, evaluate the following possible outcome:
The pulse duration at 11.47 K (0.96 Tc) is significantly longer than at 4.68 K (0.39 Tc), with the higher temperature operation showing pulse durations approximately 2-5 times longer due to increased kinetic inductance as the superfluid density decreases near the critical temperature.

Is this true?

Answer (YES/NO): NO